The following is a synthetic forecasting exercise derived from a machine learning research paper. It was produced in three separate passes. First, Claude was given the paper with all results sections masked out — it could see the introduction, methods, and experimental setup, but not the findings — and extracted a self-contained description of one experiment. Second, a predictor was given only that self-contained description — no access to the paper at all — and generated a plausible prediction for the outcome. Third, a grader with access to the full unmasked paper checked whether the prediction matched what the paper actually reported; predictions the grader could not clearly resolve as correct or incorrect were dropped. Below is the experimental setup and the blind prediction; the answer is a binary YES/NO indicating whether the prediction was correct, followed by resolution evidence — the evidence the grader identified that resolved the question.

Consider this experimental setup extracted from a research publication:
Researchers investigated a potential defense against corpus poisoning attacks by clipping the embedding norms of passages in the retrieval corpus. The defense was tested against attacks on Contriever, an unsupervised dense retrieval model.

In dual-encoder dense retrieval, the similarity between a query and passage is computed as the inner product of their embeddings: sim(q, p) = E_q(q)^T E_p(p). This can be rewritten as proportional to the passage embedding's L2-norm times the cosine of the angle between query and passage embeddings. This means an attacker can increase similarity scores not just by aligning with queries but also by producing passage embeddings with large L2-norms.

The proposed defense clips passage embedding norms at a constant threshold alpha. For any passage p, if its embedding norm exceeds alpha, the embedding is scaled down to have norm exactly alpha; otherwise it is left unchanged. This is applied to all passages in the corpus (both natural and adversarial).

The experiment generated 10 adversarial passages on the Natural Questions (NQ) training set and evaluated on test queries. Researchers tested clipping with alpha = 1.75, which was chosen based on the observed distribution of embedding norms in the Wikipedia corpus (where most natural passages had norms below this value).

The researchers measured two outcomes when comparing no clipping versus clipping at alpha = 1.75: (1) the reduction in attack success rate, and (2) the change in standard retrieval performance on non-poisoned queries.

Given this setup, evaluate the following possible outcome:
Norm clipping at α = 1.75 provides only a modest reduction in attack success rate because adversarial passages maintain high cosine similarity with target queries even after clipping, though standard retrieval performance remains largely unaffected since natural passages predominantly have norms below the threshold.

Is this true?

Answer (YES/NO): NO